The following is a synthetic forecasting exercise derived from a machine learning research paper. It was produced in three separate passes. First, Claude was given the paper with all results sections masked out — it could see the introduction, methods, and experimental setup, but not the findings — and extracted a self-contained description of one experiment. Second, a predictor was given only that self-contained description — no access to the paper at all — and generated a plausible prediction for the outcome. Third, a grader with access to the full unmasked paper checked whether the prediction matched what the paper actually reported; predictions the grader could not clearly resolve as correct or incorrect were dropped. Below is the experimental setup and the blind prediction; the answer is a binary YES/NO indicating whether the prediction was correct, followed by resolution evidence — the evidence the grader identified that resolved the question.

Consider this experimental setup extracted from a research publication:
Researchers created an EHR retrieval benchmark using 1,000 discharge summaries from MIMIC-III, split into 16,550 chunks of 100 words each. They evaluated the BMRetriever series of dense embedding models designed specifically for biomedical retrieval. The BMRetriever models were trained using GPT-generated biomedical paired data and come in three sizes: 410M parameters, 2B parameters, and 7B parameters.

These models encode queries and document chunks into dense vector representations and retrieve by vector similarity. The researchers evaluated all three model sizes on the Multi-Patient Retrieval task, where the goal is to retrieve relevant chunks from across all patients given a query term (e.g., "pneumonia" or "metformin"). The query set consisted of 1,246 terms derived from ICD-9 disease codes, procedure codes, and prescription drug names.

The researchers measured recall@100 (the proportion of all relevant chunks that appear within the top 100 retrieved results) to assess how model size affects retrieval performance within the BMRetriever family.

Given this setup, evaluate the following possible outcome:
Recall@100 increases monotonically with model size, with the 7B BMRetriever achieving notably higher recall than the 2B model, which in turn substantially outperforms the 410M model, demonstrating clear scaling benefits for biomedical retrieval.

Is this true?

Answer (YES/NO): NO